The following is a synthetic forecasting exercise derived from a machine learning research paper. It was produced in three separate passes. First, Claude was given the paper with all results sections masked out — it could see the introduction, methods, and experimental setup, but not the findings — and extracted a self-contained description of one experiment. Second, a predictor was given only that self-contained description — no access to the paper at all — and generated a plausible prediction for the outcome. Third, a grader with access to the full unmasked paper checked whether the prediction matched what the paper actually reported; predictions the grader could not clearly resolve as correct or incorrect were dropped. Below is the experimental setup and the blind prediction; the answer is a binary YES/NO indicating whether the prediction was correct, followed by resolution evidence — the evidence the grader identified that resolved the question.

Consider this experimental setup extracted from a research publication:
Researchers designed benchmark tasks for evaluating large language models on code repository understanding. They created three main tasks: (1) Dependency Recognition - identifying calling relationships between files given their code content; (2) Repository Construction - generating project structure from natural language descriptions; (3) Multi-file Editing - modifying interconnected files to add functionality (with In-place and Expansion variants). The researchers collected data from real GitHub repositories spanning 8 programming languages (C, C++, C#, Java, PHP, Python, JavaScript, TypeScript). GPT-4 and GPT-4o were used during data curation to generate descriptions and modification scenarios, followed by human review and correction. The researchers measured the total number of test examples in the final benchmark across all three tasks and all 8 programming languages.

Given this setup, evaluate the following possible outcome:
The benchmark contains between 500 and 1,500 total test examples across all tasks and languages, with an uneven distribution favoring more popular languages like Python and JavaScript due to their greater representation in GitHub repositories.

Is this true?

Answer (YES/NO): NO